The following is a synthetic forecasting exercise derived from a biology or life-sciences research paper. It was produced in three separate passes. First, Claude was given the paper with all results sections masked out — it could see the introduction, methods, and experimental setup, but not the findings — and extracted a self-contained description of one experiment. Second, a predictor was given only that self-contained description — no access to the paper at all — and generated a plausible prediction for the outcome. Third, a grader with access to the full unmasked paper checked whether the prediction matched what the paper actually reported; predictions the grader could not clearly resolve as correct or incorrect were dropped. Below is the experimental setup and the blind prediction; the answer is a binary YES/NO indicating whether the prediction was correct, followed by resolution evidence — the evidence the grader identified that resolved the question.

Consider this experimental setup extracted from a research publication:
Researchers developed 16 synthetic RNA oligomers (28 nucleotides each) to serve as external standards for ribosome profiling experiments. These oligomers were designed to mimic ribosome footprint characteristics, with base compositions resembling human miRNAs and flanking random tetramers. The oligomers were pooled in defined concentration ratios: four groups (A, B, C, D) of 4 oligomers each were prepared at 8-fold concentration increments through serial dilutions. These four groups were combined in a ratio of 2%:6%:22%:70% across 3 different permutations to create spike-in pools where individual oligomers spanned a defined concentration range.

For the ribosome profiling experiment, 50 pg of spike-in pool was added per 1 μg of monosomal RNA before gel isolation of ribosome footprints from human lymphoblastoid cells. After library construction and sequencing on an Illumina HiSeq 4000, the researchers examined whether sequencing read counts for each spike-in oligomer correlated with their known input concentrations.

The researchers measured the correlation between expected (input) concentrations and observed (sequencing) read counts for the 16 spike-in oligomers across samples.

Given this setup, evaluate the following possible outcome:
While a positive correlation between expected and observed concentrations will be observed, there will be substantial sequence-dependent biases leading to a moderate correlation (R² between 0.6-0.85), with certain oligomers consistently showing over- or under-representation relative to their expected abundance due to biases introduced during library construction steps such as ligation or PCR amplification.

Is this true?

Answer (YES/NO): NO